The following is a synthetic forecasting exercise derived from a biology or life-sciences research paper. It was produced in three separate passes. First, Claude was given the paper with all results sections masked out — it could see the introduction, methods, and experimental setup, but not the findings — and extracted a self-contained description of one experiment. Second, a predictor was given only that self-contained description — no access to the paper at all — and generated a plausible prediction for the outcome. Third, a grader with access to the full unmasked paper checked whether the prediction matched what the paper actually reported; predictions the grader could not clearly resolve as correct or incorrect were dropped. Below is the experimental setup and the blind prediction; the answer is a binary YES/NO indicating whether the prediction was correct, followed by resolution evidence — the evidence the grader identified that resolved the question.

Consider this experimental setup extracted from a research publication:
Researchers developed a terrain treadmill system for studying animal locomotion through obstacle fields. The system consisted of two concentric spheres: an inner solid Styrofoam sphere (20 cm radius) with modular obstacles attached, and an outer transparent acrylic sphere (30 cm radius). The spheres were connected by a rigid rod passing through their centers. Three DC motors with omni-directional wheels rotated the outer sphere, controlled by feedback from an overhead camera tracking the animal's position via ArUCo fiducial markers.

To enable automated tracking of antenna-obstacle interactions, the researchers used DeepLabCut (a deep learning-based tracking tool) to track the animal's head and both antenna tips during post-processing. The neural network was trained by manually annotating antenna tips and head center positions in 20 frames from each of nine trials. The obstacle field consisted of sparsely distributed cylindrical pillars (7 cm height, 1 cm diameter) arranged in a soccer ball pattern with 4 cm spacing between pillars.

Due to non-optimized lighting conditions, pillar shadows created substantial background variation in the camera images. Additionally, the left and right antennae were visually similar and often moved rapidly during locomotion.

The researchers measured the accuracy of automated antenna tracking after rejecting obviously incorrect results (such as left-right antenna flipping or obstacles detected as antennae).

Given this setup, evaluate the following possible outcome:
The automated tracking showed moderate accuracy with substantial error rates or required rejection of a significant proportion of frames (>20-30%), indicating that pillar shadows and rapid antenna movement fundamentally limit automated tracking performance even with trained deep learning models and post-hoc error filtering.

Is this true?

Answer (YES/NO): YES